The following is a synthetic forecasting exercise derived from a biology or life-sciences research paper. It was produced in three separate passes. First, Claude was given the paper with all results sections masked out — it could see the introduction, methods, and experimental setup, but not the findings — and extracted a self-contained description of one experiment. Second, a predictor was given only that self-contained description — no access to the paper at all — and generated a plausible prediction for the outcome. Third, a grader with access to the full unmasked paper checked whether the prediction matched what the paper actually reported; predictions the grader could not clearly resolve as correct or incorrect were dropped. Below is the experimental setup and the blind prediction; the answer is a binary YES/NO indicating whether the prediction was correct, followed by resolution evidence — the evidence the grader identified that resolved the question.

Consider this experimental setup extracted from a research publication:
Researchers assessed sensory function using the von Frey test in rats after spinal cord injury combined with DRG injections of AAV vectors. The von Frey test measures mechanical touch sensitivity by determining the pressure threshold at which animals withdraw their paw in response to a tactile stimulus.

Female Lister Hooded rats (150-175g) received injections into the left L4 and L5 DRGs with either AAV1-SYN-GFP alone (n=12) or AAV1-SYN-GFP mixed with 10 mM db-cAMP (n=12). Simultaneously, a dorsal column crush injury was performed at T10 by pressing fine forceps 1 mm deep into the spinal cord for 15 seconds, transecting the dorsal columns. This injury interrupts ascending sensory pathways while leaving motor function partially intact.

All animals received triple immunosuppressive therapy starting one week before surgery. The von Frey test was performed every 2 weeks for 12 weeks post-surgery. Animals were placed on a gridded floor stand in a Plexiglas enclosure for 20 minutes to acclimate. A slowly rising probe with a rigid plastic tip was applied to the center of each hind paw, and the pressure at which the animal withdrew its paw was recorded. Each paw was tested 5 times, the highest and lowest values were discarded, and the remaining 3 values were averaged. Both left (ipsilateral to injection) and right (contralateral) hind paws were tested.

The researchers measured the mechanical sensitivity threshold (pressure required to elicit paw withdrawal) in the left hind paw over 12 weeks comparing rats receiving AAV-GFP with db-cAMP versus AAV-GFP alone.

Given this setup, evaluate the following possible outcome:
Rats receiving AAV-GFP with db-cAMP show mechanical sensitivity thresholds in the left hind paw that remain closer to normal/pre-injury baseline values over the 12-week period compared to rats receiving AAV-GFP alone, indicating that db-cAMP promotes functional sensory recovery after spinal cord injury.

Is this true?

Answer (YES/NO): NO